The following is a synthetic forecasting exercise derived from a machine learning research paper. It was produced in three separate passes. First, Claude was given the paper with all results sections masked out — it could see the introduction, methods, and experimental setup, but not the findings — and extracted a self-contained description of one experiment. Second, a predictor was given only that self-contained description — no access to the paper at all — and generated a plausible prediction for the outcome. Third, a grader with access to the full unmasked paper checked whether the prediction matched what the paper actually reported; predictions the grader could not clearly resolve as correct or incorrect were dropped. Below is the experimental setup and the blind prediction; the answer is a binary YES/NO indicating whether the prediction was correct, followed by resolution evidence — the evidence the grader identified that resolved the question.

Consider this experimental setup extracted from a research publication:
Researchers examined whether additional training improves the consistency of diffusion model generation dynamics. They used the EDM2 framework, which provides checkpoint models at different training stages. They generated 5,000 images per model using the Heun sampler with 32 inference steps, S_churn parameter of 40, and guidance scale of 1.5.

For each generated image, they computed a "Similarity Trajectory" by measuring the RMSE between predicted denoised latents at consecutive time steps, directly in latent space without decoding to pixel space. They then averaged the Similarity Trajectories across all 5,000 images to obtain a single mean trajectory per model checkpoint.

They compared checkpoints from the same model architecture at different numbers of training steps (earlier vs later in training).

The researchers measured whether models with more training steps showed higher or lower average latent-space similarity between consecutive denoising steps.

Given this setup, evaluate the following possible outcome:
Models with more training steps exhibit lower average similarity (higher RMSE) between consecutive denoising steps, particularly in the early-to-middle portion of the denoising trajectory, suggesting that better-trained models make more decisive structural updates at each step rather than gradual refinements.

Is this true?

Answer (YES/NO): NO